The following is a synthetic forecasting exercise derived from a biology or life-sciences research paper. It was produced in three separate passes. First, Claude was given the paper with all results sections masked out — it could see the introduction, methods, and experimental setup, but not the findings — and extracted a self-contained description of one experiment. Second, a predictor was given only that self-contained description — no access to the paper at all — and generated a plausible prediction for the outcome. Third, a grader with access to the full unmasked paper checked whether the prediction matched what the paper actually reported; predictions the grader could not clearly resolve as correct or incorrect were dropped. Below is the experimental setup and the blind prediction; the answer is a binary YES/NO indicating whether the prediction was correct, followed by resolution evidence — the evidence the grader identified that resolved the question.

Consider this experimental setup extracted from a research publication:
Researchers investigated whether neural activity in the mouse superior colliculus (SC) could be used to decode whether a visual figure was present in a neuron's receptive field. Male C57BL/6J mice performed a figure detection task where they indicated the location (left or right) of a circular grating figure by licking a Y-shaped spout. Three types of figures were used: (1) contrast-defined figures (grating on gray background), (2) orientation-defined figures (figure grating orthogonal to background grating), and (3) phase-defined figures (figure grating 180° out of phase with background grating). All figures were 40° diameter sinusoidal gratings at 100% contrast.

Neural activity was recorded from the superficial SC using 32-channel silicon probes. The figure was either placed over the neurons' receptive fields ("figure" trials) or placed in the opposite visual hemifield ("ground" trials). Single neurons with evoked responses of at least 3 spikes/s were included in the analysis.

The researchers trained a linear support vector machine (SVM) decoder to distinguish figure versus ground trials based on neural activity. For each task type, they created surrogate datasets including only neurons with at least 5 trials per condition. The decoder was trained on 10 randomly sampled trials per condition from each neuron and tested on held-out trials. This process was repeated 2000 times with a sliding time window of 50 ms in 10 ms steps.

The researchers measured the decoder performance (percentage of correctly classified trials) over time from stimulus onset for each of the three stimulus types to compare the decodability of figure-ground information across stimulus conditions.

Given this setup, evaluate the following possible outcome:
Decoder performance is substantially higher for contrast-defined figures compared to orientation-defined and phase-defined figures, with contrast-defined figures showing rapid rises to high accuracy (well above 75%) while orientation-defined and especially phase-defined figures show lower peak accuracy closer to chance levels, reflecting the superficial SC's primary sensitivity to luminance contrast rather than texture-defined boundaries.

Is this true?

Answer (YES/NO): NO